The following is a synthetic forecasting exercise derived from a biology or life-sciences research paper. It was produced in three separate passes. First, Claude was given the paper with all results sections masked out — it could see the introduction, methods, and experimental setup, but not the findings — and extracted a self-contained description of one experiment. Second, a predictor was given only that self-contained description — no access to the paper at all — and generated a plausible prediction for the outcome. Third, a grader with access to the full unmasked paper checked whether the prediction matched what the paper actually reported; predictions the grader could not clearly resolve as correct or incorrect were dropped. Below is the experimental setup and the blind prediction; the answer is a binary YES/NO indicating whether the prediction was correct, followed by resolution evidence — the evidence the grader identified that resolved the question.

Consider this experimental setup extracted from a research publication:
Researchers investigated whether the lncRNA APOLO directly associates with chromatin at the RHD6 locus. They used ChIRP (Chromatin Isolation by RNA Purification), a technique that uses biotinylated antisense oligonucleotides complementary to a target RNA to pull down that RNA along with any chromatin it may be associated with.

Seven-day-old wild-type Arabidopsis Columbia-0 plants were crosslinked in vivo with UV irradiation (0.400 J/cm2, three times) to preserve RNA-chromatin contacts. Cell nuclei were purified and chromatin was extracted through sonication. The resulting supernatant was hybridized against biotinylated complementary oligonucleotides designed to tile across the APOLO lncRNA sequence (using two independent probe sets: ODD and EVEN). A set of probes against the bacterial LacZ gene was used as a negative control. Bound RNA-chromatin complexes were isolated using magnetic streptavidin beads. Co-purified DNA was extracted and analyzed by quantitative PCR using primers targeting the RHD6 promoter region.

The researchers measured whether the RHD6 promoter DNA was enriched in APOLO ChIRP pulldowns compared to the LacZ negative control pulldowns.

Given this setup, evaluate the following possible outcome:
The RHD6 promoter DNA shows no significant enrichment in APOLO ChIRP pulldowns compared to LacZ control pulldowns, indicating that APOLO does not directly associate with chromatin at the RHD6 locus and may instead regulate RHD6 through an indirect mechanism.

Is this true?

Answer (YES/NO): NO